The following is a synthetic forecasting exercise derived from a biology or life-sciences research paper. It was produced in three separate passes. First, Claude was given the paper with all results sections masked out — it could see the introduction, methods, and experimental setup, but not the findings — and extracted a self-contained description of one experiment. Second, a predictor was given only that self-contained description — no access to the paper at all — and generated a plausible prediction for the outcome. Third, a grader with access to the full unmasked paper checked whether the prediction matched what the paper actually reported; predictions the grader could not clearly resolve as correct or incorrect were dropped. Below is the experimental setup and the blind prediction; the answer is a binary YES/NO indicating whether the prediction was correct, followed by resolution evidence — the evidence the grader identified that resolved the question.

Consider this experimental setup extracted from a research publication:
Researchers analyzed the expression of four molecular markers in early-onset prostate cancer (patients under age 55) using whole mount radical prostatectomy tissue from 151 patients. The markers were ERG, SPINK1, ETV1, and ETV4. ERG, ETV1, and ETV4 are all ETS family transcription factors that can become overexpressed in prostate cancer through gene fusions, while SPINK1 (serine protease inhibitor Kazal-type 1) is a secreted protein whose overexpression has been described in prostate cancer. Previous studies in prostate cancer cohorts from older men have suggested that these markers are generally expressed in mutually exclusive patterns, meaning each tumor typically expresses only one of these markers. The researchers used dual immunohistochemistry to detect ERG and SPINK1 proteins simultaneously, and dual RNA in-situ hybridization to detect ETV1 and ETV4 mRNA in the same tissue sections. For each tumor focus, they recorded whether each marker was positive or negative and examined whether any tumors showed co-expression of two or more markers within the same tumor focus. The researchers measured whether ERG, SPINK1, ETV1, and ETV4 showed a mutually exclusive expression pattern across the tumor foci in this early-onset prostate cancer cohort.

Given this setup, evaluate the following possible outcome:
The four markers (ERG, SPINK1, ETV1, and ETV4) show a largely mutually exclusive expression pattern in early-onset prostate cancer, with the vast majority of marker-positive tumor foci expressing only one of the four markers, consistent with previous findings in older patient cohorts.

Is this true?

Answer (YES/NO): YES